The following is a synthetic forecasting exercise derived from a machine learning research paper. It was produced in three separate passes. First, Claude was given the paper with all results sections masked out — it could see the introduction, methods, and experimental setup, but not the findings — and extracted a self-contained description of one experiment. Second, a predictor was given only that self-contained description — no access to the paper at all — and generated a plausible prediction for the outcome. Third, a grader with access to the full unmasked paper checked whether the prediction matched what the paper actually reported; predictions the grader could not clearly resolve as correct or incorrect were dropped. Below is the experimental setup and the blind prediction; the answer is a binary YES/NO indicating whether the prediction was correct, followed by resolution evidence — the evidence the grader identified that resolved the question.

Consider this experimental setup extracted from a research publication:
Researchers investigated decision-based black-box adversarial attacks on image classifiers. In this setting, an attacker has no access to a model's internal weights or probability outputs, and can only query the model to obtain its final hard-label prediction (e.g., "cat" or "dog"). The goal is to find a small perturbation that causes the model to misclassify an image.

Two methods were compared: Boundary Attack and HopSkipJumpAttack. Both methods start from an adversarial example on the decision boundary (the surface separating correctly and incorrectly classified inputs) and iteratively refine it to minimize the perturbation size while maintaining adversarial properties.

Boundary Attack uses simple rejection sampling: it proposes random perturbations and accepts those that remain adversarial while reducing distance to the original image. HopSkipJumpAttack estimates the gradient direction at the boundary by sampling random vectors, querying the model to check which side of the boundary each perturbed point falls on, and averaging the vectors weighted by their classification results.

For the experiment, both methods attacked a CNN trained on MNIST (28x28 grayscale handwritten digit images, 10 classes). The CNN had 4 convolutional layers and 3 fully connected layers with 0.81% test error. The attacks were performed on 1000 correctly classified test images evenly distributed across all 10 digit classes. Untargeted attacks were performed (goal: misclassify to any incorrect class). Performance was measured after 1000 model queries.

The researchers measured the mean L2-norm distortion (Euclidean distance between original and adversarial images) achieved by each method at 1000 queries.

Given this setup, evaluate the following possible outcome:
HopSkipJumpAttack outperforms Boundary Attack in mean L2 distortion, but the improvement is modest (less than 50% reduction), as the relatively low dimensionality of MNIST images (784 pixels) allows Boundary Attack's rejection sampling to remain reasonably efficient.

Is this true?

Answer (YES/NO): NO